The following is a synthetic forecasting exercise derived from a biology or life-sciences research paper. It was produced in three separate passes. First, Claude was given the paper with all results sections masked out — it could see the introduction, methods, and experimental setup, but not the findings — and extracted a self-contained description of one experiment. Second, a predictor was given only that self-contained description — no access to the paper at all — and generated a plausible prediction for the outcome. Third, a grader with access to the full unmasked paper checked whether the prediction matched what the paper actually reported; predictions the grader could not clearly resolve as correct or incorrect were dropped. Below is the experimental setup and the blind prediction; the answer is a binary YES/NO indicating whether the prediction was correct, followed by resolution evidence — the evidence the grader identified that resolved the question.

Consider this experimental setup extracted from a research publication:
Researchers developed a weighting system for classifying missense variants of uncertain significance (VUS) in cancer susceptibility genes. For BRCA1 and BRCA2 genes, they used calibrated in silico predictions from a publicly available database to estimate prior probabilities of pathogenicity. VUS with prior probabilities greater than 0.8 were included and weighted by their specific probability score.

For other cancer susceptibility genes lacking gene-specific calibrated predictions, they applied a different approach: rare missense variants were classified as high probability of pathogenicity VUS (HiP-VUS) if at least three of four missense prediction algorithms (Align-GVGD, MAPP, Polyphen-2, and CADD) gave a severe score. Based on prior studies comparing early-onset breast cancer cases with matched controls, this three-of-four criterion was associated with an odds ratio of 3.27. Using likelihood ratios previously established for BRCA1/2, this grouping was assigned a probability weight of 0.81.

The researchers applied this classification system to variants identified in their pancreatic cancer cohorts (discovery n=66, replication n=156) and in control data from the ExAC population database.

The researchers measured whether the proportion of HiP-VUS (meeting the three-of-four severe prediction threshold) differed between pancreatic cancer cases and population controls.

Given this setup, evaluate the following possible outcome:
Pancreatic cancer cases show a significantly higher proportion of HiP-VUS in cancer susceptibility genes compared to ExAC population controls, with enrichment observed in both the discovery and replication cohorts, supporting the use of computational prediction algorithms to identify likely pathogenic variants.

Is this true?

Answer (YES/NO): YES